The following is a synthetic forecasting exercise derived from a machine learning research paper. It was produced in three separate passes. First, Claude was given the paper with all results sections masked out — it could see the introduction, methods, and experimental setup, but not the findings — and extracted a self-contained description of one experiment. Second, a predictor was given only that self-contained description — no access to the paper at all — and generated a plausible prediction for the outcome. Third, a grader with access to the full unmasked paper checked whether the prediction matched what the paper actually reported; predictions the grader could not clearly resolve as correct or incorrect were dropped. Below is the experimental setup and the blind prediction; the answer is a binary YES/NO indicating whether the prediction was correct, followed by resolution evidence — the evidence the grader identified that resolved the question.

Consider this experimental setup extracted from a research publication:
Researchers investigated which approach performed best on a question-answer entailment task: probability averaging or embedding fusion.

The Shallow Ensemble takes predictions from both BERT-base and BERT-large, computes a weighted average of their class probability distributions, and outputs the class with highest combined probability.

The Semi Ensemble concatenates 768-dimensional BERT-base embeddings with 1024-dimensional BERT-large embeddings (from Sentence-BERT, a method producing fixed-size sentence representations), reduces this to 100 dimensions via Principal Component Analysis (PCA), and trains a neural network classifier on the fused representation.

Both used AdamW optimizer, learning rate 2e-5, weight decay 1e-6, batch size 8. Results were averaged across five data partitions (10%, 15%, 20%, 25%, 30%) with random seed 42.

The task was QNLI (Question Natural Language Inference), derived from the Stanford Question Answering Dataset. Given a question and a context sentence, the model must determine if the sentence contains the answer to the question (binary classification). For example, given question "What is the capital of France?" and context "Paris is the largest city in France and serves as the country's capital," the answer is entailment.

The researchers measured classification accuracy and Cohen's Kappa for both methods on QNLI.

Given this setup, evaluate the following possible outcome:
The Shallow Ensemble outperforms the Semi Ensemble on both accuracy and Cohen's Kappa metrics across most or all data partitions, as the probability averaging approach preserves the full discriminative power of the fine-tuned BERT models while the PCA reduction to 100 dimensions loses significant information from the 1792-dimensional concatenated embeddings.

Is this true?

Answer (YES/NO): NO